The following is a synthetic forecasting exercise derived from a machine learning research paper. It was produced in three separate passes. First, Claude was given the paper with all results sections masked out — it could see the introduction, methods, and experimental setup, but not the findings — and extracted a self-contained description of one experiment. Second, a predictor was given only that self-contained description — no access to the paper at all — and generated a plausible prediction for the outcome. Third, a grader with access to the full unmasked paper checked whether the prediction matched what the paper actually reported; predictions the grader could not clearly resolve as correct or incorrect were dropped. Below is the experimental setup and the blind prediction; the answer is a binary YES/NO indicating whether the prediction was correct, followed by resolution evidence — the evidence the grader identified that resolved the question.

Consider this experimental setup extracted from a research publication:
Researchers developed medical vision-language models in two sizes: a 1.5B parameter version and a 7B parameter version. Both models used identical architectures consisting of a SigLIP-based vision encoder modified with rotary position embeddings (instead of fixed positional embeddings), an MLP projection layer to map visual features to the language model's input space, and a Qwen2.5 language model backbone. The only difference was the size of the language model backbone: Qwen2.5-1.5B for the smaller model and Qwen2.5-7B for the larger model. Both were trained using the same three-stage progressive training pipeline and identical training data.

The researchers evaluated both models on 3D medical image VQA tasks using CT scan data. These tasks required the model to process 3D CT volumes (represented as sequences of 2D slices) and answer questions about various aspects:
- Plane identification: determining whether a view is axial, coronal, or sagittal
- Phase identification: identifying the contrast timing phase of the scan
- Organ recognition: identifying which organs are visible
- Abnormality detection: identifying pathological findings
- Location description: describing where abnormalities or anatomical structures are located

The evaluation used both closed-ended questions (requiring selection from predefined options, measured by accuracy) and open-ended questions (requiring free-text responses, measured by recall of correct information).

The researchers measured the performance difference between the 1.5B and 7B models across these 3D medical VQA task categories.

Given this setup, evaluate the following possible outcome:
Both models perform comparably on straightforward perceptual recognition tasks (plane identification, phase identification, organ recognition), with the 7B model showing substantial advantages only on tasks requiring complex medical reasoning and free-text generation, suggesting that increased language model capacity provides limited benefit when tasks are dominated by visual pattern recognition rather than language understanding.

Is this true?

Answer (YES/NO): NO